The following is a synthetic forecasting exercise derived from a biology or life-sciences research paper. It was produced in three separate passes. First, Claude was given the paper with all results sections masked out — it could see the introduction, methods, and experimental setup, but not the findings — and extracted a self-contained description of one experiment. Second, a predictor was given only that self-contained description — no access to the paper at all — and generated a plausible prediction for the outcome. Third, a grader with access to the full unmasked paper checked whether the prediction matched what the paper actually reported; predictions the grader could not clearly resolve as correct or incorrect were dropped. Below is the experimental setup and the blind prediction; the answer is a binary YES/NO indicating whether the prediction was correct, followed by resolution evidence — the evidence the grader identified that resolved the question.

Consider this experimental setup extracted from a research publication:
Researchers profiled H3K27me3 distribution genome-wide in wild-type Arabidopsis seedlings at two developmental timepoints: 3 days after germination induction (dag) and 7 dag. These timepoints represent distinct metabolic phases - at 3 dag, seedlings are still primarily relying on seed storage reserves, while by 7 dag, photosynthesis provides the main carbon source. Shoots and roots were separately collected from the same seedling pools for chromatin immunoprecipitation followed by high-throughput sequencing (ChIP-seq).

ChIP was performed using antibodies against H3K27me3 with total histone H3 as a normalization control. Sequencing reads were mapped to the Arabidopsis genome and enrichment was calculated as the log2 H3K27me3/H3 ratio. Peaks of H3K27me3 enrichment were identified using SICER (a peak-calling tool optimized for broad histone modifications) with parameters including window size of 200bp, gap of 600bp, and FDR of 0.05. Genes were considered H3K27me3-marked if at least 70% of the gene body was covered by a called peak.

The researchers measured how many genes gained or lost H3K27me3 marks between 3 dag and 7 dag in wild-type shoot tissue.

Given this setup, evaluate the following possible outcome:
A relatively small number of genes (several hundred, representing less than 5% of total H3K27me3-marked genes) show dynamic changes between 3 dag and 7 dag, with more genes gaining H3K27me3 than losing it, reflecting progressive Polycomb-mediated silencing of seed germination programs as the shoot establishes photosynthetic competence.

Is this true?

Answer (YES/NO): NO